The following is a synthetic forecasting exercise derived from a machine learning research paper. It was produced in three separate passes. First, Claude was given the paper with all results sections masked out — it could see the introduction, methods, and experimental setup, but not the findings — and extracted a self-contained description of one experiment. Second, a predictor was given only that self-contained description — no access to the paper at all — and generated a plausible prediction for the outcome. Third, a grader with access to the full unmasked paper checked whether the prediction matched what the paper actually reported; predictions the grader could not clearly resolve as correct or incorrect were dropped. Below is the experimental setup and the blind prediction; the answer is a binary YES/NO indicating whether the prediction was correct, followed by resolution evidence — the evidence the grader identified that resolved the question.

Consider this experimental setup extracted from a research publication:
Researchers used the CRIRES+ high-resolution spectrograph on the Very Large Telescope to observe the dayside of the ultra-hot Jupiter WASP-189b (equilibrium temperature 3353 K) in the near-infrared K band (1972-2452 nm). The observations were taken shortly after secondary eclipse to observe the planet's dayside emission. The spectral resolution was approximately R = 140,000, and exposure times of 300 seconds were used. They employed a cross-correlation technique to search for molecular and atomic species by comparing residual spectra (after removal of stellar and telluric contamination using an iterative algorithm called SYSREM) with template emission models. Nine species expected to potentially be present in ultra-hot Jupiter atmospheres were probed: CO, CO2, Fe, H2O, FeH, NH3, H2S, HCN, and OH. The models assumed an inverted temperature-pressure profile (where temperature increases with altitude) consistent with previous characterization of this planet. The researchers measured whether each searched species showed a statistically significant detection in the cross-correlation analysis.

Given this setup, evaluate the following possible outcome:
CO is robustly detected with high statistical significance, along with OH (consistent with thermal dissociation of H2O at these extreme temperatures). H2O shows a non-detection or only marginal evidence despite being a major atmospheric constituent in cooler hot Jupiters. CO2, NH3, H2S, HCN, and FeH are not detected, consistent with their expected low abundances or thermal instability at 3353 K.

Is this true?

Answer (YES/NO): NO